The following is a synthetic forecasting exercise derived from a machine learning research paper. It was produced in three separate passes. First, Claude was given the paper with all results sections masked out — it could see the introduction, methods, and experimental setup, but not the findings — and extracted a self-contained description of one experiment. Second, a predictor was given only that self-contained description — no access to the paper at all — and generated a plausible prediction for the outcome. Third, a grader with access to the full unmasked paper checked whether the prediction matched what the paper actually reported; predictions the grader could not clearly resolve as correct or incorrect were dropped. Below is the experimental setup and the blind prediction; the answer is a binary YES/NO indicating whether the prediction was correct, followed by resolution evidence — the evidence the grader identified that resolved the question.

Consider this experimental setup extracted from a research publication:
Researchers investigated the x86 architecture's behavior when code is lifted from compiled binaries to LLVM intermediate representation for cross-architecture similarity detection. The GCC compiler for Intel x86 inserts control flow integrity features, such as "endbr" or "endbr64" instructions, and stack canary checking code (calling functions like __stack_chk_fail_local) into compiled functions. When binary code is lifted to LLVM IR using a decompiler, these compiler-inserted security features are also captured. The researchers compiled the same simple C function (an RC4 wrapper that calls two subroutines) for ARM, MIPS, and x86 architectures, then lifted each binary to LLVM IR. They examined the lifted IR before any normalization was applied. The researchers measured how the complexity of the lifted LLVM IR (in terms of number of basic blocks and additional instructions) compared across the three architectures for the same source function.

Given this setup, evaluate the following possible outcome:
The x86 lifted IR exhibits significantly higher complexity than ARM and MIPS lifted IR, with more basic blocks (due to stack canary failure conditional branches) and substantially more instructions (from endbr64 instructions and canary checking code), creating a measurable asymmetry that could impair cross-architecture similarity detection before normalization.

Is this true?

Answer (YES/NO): NO